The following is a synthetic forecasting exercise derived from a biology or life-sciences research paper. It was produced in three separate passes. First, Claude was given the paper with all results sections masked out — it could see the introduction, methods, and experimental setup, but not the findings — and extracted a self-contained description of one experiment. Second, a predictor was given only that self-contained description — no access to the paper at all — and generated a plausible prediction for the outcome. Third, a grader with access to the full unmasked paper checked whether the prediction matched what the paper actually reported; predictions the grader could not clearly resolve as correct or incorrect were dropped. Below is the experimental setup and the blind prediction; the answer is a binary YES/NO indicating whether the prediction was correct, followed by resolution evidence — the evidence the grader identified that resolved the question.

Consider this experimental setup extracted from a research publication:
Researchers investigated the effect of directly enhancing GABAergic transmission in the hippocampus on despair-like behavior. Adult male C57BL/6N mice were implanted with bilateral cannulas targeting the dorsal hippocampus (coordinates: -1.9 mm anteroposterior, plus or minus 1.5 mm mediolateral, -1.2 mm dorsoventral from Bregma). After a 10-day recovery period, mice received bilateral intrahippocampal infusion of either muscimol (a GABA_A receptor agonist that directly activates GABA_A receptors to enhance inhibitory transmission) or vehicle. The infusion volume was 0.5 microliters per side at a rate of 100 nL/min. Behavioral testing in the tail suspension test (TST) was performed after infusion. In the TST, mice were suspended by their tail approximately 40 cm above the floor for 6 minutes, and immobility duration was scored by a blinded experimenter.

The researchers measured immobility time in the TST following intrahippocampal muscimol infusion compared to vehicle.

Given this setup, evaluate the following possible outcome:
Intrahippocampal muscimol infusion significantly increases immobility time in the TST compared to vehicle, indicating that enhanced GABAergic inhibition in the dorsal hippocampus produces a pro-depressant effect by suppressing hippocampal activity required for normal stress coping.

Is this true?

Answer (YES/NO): YES